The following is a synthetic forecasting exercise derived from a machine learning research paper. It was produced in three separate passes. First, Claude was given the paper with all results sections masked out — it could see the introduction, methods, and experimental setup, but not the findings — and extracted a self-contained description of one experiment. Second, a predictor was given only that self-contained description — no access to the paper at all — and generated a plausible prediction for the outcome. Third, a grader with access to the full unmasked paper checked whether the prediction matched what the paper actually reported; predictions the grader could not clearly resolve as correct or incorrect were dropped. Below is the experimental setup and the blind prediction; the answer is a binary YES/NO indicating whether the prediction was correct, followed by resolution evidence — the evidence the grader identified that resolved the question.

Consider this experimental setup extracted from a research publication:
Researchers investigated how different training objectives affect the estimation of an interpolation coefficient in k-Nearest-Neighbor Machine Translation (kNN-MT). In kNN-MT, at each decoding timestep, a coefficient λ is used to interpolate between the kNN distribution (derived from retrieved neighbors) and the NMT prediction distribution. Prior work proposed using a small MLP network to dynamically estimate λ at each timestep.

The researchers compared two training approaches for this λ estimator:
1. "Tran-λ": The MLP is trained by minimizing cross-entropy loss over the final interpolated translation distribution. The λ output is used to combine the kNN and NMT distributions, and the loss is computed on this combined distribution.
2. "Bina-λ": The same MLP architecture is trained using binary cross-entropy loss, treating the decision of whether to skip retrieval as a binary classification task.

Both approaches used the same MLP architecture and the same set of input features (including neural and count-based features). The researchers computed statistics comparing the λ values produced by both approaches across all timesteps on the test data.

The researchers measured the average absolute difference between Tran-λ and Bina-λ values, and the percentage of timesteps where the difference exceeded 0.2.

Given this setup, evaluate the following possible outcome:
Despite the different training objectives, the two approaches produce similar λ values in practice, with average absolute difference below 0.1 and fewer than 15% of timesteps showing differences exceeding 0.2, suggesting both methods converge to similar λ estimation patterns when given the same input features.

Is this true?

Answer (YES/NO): NO